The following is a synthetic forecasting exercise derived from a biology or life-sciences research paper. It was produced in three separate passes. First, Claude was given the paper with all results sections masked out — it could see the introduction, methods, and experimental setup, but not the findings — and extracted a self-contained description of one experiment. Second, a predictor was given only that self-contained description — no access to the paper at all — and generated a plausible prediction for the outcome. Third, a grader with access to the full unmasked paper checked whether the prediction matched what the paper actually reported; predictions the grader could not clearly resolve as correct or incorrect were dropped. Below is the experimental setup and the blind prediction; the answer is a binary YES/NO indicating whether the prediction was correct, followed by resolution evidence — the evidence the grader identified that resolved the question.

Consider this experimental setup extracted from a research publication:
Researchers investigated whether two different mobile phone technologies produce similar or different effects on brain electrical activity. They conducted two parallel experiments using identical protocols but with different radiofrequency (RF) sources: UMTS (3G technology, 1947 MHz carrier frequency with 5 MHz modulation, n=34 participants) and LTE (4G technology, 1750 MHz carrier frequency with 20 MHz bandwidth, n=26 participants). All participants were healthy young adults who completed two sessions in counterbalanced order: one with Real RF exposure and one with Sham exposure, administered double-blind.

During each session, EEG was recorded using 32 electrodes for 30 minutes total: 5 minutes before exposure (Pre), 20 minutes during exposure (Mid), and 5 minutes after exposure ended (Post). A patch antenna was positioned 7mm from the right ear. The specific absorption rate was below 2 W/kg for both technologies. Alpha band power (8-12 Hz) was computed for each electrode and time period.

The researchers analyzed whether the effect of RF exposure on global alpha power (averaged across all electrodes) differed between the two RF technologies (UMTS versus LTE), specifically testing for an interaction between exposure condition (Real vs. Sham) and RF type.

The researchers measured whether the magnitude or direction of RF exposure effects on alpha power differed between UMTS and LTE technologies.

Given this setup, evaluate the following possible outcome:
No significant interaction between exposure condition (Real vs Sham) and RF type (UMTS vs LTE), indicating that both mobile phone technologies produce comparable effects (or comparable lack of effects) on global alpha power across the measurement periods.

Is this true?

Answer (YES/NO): YES